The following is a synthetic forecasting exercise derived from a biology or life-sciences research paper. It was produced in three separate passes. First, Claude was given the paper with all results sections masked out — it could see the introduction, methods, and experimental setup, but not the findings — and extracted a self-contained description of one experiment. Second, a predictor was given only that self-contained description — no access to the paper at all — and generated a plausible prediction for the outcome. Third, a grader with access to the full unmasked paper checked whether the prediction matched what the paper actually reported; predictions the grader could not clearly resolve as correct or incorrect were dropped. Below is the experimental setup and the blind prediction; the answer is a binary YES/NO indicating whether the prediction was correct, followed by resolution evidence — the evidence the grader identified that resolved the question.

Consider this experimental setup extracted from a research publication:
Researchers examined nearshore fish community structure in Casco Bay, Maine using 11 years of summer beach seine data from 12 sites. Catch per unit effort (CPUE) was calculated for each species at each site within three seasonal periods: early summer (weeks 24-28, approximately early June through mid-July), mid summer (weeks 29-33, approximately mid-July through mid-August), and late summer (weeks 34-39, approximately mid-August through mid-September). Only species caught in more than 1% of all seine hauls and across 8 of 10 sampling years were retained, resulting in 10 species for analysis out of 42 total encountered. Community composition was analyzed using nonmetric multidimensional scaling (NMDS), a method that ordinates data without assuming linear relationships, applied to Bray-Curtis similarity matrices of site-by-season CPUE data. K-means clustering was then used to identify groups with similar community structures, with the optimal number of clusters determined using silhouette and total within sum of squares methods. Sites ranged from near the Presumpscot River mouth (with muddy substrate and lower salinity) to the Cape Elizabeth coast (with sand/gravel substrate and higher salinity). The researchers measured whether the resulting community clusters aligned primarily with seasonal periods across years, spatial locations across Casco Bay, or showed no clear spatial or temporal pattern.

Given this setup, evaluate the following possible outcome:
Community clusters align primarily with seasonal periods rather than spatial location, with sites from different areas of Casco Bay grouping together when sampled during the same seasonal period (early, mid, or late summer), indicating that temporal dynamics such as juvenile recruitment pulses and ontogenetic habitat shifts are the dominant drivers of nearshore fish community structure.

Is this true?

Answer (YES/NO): YES